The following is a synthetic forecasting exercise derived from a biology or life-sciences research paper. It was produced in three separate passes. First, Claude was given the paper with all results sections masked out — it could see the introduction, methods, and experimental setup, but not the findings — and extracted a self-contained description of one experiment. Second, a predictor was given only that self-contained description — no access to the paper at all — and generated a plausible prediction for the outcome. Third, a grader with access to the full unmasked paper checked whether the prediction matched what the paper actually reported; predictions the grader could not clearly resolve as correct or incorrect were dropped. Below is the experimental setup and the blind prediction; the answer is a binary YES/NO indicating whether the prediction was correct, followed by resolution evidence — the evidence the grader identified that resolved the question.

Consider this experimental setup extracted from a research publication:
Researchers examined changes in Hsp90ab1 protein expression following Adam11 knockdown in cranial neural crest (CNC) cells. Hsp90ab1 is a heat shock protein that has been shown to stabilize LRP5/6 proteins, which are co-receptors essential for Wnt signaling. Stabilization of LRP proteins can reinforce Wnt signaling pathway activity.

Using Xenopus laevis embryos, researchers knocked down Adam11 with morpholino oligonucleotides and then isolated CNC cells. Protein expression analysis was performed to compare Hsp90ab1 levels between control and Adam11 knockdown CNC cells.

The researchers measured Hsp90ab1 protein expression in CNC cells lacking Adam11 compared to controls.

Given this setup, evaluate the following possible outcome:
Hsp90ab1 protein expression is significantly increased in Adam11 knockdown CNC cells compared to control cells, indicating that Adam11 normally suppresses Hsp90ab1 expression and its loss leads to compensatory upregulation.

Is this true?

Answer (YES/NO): YES